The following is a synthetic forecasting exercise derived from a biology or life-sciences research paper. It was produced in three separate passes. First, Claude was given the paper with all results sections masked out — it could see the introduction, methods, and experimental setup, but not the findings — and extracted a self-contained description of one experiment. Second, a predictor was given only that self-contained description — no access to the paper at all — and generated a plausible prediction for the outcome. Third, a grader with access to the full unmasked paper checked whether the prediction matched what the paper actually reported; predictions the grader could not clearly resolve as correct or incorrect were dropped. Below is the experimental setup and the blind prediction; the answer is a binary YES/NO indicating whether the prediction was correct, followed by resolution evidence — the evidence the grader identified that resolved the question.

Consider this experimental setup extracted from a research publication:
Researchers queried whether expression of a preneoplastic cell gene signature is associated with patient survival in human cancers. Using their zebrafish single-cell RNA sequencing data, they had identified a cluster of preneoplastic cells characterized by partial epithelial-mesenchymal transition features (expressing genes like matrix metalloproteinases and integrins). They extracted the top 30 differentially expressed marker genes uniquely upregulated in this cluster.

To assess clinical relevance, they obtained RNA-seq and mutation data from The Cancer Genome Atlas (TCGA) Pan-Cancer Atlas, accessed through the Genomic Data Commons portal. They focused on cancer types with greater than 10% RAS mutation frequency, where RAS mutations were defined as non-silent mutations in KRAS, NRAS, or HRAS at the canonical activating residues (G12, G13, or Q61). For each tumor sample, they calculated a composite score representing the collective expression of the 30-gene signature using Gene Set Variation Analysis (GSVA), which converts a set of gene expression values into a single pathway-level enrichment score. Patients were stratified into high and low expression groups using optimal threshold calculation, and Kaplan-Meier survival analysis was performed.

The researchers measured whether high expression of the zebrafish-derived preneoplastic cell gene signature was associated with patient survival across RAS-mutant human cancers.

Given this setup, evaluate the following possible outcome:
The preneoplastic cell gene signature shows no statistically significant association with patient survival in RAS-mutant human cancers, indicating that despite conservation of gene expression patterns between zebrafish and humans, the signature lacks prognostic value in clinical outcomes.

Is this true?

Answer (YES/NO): NO